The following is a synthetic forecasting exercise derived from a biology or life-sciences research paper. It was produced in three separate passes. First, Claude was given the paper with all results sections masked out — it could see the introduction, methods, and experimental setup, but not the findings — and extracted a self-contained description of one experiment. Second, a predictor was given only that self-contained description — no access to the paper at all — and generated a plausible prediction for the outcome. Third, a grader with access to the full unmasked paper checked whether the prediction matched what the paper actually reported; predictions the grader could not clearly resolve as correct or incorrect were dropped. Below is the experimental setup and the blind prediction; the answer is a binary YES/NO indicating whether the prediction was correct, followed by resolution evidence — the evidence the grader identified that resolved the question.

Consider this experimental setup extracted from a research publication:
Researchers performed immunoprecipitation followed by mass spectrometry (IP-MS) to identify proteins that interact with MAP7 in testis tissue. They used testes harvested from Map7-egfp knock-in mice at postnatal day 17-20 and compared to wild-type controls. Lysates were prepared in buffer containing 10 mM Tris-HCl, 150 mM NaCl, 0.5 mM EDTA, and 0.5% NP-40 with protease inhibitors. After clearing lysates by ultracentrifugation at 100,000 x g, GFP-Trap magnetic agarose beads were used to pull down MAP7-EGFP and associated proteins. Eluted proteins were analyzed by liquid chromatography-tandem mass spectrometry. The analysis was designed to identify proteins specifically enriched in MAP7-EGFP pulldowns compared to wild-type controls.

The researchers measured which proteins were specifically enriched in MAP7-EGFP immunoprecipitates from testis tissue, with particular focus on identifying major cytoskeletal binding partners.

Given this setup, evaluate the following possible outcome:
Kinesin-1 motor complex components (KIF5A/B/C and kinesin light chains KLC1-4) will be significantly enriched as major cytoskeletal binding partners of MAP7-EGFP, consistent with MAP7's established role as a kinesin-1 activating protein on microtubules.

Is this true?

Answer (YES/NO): NO